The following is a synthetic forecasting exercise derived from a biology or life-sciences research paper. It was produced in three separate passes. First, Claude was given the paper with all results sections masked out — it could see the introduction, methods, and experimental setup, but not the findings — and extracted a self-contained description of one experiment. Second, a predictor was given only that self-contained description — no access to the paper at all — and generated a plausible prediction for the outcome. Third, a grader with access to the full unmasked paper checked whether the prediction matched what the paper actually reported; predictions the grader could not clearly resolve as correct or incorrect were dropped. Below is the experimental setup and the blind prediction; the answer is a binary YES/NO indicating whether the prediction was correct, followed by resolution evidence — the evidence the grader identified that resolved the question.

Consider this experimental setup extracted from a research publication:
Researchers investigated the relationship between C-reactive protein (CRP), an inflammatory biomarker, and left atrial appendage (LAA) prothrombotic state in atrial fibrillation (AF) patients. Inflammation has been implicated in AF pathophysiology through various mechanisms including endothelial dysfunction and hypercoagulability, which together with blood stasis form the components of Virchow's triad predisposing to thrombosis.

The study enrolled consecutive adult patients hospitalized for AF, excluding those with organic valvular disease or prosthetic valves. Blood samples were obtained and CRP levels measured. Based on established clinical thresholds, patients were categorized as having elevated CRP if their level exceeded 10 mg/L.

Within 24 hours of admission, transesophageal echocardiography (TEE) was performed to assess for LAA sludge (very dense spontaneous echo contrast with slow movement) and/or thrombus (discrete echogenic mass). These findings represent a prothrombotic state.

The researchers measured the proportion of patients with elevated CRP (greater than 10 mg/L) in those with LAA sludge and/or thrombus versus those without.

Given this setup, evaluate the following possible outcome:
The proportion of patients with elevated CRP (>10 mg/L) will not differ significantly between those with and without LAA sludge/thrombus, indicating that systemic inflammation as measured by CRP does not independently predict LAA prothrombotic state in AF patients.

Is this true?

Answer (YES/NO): NO